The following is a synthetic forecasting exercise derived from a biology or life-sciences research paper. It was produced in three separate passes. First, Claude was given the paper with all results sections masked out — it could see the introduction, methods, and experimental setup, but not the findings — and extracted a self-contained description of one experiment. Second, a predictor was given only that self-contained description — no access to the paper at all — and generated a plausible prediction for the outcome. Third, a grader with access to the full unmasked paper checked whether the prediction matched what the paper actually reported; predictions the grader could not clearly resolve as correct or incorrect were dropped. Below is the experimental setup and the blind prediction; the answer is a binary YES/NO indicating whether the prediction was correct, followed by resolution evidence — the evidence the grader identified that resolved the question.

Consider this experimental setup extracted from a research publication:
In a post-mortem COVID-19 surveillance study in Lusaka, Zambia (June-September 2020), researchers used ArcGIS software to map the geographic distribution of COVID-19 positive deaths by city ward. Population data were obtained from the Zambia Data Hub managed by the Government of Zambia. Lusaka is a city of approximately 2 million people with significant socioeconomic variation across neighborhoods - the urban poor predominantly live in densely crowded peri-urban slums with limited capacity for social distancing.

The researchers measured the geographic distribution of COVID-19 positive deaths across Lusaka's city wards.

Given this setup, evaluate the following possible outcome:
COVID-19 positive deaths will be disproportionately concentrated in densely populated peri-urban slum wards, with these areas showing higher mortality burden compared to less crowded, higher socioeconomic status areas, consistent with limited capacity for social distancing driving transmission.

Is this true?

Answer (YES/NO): YES